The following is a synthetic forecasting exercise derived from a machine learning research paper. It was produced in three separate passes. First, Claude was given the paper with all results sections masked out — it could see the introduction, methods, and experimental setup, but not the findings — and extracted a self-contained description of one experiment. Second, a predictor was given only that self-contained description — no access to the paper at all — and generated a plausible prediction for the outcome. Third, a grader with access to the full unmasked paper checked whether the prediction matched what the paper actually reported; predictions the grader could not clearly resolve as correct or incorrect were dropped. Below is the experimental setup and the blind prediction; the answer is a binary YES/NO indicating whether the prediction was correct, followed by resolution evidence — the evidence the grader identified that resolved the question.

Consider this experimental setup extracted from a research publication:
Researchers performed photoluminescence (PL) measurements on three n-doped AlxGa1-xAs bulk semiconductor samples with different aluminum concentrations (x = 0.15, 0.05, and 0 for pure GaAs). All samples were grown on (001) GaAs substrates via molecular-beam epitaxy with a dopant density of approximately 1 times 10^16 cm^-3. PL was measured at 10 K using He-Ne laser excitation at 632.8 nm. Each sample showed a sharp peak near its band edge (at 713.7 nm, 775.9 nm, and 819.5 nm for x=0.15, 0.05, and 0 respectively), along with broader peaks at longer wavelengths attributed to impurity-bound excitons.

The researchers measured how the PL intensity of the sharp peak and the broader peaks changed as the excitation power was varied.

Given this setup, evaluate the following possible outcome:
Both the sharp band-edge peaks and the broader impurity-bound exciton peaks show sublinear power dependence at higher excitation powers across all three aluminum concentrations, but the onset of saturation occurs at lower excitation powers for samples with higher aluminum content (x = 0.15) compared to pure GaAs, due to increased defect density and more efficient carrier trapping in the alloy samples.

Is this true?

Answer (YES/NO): NO